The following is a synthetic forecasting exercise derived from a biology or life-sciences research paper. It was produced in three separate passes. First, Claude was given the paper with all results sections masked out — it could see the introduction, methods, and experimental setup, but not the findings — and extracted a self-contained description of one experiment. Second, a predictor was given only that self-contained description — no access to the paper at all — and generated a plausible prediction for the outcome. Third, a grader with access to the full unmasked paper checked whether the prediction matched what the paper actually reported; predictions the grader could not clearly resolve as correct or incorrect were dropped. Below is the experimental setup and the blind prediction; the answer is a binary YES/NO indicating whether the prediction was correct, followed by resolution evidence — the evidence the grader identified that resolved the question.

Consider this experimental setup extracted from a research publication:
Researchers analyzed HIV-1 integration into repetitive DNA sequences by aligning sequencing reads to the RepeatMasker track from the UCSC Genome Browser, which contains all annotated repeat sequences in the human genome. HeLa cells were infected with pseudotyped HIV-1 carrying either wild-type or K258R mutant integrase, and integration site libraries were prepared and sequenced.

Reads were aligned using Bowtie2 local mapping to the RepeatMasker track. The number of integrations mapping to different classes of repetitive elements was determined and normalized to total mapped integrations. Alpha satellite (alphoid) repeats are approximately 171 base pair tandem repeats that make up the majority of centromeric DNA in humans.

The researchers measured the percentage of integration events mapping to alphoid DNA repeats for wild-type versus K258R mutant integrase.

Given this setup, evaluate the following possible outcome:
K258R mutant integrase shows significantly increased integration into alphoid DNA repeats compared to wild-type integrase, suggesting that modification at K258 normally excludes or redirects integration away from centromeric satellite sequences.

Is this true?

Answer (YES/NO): YES